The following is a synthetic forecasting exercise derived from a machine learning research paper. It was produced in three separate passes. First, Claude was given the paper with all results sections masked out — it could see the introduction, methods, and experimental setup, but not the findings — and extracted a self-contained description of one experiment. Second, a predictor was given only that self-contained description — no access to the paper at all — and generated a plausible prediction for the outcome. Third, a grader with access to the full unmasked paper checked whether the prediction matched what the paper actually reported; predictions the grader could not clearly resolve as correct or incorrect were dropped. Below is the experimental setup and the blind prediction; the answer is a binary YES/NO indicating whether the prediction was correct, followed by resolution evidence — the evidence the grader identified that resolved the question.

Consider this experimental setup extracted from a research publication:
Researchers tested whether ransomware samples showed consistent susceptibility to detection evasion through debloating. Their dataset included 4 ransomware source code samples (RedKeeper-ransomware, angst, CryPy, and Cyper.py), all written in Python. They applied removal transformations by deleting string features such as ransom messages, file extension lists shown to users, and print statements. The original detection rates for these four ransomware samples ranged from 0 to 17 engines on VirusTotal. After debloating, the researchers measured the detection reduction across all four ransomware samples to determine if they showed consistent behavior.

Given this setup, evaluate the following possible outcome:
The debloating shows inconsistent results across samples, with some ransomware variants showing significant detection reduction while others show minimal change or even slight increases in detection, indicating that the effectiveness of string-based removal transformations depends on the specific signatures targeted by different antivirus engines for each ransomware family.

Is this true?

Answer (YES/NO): YES